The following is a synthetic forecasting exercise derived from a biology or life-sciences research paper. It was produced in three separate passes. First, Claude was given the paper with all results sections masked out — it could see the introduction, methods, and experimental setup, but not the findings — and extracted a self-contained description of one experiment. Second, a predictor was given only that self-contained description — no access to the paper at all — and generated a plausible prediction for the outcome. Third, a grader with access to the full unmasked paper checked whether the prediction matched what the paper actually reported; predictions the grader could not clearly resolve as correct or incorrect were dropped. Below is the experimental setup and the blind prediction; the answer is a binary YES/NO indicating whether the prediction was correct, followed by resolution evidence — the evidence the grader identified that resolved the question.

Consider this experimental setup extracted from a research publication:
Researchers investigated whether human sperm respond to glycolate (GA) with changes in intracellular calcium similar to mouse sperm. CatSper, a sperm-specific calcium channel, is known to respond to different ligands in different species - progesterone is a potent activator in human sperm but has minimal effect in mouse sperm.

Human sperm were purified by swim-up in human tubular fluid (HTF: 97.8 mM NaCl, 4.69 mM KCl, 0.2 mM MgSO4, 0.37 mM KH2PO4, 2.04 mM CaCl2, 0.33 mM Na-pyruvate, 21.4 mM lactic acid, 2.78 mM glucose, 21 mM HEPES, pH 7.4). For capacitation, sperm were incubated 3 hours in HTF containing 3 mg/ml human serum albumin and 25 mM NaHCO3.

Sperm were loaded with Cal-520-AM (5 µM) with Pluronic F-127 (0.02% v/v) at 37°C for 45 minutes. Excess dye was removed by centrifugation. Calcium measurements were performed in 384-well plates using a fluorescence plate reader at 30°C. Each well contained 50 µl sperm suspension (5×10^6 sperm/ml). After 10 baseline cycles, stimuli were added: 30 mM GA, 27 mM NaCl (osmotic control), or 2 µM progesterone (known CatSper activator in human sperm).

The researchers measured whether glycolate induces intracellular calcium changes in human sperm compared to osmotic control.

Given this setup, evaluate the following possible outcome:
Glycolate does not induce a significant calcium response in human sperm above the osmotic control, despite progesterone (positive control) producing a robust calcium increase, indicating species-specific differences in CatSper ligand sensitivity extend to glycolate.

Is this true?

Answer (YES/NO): NO